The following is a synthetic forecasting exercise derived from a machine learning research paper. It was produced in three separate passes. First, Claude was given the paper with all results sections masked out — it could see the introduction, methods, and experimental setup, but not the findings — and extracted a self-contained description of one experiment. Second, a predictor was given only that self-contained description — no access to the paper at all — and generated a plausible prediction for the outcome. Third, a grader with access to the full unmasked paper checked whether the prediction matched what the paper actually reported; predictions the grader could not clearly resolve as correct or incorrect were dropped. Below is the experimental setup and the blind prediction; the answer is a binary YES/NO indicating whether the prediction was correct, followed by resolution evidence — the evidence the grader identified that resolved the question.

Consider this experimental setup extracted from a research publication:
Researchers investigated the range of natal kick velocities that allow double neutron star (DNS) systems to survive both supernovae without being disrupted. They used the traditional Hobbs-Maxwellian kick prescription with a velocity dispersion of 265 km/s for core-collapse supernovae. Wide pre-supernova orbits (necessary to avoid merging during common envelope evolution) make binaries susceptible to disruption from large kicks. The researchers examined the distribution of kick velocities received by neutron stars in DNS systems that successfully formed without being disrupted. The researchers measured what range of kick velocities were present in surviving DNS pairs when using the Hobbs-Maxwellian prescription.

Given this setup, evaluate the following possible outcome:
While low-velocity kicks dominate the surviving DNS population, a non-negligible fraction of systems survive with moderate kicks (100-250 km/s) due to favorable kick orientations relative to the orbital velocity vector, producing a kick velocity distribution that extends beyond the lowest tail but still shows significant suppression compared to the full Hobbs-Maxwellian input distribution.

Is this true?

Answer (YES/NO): NO